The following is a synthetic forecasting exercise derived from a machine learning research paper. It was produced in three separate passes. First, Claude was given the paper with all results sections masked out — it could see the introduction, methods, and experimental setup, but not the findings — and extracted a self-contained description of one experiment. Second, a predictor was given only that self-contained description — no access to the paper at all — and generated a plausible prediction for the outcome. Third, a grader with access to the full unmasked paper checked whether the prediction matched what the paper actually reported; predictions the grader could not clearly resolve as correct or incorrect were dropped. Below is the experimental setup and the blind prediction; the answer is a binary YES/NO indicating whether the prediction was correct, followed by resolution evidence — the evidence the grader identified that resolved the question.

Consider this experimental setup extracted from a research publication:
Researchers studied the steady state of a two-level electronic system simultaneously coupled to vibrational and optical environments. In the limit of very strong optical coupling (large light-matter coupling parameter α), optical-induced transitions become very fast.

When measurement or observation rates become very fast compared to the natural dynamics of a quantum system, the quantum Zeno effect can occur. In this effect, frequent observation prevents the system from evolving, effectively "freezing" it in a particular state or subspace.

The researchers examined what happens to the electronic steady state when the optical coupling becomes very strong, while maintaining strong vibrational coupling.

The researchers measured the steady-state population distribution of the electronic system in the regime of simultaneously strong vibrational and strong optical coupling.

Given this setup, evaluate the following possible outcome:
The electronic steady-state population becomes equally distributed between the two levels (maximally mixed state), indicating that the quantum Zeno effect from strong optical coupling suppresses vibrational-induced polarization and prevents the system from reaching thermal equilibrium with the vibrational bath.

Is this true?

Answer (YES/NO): YES